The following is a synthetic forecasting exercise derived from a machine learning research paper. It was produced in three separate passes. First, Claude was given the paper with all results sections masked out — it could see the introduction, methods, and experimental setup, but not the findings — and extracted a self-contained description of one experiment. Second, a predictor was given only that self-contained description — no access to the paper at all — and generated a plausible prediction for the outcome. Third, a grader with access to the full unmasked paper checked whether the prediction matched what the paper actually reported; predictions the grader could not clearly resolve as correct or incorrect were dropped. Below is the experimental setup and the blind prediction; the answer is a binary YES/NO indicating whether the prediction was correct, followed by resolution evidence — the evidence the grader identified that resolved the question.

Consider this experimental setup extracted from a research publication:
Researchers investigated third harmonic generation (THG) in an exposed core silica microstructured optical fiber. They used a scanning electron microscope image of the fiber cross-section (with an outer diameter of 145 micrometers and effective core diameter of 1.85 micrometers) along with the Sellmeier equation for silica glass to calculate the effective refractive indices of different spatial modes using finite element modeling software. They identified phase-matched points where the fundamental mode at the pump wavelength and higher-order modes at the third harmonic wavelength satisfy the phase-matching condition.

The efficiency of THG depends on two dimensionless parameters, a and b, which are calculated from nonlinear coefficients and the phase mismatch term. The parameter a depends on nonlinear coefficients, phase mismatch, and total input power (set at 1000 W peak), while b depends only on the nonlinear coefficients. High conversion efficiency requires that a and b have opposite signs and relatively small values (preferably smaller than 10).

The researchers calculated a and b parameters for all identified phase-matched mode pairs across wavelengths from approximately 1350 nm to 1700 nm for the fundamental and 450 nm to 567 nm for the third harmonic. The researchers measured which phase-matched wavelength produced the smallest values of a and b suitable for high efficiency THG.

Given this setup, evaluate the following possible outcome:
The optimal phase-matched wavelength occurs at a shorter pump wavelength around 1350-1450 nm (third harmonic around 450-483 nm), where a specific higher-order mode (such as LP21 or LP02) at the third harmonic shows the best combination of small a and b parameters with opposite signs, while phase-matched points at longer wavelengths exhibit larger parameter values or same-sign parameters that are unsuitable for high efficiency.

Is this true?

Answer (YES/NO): NO